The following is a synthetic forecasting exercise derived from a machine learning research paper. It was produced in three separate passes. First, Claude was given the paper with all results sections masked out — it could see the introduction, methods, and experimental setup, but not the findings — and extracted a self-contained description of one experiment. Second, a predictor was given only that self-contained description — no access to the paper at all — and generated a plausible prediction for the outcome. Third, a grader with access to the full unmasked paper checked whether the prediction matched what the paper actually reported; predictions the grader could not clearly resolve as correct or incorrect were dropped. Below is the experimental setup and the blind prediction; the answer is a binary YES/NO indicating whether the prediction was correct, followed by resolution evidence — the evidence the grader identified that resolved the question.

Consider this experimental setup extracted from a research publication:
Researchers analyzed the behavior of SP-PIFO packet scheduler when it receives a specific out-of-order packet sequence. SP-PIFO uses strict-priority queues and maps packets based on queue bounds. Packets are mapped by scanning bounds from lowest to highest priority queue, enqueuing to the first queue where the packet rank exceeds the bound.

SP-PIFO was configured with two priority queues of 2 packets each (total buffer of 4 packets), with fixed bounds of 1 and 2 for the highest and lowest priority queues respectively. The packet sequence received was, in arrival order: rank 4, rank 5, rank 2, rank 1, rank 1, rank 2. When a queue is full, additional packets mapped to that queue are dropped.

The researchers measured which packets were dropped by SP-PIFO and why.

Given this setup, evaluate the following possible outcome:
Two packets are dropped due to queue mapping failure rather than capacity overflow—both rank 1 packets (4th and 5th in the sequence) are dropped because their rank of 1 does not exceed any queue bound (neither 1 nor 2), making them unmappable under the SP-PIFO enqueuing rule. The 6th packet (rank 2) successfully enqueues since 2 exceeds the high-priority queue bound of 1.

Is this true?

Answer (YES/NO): NO